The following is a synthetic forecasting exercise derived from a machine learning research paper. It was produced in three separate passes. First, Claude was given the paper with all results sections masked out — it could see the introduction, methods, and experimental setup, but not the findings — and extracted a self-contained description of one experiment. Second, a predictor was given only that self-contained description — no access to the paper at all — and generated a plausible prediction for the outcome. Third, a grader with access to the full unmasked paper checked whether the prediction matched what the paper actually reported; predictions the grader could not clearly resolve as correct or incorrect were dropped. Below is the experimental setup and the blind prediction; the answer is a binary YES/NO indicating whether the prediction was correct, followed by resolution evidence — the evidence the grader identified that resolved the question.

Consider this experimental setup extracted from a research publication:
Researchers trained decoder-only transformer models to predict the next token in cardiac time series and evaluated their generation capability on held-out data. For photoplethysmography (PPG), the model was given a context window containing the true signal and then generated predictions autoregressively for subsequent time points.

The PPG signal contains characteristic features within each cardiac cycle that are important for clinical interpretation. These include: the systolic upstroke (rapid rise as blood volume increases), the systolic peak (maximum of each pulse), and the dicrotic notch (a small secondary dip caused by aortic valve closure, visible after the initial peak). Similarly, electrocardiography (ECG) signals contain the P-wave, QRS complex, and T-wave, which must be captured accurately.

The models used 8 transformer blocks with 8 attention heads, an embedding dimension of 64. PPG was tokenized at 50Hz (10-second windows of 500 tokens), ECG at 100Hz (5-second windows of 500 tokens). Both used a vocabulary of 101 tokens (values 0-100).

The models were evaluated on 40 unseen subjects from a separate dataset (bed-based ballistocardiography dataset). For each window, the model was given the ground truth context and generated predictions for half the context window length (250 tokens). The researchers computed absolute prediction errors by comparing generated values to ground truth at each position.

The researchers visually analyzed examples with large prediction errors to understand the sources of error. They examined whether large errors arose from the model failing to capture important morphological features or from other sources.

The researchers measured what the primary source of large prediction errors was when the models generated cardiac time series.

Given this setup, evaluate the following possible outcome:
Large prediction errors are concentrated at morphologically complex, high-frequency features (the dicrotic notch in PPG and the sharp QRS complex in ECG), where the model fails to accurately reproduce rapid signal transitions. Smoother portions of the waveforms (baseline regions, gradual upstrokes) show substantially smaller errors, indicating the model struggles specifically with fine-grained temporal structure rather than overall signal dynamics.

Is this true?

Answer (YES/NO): NO